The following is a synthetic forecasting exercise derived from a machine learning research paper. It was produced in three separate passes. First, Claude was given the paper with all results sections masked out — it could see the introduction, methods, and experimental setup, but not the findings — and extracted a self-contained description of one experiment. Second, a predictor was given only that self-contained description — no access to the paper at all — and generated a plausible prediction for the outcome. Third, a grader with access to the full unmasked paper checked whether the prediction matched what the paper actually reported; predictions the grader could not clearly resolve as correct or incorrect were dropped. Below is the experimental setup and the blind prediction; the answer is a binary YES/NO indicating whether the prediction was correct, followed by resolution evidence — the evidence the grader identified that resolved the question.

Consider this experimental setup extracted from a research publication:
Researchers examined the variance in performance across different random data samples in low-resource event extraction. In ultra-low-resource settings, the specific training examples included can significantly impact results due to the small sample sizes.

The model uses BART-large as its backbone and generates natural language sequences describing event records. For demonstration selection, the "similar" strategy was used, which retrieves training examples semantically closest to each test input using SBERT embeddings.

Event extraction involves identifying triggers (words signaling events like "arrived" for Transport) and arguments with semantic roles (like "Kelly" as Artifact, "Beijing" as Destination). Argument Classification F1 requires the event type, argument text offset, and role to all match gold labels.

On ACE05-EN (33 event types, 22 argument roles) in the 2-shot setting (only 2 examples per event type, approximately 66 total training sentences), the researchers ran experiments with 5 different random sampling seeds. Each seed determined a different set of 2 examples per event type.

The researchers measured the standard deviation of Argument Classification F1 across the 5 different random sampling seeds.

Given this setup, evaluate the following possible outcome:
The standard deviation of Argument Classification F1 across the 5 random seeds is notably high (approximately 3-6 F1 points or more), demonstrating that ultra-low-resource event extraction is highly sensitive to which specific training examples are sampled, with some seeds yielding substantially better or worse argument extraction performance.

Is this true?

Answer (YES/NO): YES